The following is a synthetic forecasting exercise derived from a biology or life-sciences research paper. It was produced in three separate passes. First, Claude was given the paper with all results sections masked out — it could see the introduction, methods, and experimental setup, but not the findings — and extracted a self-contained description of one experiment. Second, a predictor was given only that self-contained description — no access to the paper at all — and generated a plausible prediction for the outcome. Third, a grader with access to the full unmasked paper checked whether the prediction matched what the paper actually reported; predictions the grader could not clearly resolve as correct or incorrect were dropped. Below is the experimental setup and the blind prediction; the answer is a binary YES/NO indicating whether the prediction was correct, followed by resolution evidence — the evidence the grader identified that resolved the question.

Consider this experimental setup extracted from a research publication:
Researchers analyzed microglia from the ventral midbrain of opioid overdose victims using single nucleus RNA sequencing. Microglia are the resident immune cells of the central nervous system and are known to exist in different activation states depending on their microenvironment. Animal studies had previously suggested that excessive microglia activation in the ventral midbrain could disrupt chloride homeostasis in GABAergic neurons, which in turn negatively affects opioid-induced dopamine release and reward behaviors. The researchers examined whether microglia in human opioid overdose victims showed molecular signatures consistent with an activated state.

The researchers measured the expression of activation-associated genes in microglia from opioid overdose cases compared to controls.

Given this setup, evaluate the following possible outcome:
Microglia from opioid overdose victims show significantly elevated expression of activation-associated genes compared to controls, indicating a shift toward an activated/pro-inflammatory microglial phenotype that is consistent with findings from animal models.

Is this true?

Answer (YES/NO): YES